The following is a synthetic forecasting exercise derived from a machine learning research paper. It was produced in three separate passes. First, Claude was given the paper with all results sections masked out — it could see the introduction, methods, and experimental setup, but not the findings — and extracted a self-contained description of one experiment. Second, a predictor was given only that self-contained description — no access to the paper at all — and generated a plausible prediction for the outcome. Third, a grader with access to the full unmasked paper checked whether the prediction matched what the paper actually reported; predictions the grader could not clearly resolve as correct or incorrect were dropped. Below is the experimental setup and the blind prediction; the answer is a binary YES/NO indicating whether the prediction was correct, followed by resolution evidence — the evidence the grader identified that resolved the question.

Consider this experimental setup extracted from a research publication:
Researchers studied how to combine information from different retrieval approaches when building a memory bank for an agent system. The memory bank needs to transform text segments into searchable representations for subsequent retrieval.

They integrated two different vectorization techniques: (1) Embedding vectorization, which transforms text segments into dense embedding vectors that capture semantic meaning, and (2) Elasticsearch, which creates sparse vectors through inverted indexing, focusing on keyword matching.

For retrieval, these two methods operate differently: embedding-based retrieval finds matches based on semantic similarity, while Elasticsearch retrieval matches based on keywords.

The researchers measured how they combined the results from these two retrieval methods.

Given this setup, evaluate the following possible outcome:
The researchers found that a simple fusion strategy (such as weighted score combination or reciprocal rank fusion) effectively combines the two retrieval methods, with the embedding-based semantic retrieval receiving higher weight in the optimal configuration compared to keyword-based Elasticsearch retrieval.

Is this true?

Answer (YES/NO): NO